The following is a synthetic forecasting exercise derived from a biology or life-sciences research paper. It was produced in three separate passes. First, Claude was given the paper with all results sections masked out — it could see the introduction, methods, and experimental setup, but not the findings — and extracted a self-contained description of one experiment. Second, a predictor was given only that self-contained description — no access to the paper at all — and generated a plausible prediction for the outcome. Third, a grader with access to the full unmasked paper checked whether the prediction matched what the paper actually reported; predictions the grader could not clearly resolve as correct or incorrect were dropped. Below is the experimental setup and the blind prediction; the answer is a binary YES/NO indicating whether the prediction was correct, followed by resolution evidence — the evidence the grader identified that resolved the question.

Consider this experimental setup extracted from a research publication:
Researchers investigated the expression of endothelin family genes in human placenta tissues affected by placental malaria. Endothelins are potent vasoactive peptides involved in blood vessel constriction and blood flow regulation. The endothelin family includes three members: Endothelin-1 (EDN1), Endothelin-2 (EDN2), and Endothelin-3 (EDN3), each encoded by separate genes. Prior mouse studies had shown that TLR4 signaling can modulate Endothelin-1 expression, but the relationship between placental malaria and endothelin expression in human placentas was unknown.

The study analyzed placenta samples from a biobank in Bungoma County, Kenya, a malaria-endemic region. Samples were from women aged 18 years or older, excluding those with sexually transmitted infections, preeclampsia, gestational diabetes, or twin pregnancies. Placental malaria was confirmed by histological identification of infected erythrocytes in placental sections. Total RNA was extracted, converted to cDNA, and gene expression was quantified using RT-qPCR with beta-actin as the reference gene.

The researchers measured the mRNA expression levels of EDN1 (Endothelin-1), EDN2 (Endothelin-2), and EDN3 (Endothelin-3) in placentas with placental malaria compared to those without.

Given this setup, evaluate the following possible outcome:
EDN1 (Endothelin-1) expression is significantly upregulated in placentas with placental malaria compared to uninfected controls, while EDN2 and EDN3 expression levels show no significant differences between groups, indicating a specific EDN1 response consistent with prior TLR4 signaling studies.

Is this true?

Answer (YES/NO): NO